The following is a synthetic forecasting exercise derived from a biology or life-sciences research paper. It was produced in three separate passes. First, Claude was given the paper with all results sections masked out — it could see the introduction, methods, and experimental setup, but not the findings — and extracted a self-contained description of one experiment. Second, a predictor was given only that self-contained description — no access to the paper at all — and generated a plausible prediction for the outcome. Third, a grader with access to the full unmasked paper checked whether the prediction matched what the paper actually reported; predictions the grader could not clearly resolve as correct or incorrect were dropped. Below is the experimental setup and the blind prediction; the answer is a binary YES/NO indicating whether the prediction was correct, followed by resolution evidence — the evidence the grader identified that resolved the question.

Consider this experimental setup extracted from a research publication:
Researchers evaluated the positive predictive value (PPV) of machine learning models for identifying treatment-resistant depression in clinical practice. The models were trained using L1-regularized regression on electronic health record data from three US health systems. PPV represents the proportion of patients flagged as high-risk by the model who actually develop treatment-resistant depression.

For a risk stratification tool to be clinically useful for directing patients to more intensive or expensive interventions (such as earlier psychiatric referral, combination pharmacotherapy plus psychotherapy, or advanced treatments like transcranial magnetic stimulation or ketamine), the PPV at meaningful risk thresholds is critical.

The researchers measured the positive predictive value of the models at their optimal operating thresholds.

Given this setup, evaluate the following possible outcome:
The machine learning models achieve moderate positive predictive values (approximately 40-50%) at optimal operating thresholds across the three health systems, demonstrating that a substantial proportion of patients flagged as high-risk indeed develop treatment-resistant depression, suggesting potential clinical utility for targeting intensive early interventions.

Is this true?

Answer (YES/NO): NO